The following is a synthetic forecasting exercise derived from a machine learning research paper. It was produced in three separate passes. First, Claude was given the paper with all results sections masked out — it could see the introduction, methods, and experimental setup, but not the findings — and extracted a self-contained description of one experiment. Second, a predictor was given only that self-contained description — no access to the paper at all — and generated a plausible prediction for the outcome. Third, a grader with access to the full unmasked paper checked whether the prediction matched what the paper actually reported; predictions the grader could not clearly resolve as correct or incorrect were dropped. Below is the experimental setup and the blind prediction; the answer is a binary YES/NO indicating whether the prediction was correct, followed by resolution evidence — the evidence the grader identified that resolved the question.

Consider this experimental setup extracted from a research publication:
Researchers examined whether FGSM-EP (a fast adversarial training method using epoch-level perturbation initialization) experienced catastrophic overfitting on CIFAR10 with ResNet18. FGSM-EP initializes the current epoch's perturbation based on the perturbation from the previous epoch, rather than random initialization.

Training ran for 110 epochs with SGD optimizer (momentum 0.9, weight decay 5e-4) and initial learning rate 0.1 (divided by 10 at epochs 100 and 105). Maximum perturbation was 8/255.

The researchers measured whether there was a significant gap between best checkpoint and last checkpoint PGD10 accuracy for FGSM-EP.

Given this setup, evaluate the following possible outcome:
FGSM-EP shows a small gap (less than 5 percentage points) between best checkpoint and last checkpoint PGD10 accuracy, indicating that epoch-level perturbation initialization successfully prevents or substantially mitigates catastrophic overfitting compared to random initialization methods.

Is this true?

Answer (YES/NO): NO